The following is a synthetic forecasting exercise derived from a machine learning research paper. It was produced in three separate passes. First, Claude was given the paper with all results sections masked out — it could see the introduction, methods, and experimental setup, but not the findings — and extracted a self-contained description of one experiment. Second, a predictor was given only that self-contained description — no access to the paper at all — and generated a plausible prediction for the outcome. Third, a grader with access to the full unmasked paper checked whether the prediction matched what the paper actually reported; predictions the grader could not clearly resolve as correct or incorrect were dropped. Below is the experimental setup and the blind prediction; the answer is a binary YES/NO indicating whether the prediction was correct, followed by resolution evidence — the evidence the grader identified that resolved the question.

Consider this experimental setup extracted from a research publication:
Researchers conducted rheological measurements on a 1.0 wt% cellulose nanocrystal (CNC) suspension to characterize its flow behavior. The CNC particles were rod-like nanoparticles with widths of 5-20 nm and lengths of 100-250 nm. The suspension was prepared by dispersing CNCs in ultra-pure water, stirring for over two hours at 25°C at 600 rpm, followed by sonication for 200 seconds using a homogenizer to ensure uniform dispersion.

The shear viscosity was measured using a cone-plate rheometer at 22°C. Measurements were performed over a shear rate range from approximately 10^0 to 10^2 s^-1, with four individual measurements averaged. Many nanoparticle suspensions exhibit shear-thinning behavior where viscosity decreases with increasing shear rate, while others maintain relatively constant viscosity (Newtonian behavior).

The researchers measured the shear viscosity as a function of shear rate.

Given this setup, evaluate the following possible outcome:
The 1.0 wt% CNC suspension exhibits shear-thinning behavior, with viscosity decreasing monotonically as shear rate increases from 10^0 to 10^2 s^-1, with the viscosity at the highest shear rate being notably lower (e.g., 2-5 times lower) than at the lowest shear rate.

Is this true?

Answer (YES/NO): NO